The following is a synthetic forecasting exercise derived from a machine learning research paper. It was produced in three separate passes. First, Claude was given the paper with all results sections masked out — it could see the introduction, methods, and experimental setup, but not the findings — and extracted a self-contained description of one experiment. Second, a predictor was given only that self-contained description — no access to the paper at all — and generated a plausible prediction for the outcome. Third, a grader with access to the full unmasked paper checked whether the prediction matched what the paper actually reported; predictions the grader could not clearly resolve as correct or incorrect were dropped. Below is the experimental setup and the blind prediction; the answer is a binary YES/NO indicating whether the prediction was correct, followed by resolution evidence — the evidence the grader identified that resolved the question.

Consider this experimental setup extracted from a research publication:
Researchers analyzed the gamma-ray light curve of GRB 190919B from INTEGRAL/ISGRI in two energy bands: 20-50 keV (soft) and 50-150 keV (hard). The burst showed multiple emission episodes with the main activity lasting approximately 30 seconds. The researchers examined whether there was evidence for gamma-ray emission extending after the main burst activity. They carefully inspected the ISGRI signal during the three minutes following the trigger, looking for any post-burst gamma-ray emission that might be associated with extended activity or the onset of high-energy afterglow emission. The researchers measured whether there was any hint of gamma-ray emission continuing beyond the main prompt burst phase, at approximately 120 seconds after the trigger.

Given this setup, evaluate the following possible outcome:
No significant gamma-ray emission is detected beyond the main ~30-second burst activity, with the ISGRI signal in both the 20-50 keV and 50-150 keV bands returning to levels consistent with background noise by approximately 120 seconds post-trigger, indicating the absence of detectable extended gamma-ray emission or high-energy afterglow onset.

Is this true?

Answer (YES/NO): NO